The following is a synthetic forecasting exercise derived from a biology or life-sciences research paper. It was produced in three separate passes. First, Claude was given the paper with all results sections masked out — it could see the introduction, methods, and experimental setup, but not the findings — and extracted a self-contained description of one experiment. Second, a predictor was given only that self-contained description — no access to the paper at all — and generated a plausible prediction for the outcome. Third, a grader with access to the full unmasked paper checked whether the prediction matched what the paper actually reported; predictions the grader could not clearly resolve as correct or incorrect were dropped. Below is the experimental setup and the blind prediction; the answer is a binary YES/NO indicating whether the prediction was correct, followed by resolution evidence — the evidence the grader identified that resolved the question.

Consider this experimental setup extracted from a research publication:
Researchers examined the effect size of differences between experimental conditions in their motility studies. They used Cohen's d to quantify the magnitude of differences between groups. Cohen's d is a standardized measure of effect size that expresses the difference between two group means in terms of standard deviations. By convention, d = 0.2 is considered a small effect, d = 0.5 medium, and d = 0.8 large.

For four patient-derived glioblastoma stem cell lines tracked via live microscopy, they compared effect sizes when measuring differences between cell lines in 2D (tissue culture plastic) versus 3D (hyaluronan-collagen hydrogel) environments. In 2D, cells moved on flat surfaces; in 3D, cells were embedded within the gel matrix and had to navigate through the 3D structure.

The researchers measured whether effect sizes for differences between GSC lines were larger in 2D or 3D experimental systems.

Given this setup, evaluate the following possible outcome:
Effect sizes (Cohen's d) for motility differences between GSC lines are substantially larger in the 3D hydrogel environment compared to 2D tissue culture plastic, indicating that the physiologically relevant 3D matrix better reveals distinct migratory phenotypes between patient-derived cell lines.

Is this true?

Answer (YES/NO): NO